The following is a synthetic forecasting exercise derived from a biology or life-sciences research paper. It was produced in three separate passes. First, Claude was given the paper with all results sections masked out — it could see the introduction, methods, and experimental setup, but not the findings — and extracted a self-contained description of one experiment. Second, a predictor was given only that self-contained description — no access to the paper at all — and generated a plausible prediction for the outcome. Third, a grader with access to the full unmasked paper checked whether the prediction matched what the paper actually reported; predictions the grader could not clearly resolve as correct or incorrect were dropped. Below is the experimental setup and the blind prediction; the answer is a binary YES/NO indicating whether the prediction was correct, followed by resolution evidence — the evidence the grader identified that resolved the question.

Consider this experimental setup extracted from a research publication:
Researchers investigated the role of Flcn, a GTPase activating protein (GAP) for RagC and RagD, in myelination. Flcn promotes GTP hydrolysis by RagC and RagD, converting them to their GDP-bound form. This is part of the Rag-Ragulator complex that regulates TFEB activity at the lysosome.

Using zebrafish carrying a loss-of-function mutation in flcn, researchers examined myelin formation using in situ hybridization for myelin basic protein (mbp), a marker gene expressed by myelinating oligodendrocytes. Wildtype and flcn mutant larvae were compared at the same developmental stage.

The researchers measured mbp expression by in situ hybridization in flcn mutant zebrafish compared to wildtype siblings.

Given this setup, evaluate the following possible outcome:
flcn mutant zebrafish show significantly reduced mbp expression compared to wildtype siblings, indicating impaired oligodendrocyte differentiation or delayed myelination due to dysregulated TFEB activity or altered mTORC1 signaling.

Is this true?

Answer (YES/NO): YES